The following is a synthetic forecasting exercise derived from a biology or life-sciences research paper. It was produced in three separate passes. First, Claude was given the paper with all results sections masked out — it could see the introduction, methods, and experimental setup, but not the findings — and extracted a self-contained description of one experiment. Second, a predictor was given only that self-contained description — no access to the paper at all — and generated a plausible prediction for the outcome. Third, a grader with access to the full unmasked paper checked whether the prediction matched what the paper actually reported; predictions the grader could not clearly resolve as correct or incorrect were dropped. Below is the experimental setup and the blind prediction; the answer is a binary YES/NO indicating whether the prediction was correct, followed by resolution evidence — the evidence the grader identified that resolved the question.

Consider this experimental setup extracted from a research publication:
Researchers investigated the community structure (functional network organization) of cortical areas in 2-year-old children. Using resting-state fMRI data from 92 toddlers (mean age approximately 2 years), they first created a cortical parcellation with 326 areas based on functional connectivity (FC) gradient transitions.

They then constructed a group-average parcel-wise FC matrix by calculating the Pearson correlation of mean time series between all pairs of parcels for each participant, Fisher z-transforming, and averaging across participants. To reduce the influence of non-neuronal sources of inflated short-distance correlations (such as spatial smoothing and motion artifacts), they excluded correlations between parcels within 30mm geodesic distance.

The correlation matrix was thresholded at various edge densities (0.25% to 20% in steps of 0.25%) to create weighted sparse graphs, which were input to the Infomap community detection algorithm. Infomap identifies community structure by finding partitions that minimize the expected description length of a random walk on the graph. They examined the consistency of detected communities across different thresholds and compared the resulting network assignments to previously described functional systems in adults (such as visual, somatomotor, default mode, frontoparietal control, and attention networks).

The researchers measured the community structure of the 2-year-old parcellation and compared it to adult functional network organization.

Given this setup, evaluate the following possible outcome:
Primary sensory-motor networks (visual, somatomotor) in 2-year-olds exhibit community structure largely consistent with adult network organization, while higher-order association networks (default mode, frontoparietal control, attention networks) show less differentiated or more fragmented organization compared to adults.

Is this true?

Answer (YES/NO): NO